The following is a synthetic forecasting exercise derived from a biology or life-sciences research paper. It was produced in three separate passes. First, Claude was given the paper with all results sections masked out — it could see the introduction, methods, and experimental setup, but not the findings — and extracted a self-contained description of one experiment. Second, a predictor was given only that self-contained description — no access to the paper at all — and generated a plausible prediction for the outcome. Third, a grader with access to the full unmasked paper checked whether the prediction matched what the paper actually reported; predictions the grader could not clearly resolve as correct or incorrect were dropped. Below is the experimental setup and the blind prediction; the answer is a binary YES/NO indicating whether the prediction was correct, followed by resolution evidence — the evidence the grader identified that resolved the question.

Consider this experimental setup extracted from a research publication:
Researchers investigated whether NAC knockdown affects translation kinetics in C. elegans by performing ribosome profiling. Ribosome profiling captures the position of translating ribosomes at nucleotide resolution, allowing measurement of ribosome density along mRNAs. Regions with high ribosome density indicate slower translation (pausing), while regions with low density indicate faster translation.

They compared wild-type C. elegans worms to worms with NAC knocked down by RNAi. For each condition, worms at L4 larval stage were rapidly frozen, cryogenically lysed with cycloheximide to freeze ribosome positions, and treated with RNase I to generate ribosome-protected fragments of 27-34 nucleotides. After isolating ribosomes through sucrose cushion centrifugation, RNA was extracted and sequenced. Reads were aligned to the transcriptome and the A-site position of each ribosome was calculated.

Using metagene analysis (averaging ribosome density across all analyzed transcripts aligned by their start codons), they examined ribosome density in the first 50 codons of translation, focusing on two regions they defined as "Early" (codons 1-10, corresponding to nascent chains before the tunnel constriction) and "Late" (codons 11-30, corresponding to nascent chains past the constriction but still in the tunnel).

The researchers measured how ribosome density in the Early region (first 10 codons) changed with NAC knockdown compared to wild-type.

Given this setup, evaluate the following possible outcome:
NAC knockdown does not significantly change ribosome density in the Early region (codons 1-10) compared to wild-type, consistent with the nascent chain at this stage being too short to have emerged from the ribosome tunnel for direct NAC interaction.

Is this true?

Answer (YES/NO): NO